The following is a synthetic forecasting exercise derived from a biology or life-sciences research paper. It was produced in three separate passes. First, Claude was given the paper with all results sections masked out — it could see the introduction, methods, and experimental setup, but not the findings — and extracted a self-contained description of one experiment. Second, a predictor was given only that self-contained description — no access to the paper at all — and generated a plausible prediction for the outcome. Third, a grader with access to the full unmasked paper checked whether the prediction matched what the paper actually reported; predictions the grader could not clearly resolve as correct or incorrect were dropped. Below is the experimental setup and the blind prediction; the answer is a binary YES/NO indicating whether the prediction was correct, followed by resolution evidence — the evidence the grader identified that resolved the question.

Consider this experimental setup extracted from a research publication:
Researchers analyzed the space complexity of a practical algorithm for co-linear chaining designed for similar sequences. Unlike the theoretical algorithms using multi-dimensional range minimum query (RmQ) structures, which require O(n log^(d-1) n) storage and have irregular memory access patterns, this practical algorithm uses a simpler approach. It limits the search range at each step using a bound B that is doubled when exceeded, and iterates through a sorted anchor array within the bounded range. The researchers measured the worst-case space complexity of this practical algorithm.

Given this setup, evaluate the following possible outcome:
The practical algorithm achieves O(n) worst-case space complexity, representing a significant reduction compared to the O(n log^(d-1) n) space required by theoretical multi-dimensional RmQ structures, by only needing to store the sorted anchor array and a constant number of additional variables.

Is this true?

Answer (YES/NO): YES